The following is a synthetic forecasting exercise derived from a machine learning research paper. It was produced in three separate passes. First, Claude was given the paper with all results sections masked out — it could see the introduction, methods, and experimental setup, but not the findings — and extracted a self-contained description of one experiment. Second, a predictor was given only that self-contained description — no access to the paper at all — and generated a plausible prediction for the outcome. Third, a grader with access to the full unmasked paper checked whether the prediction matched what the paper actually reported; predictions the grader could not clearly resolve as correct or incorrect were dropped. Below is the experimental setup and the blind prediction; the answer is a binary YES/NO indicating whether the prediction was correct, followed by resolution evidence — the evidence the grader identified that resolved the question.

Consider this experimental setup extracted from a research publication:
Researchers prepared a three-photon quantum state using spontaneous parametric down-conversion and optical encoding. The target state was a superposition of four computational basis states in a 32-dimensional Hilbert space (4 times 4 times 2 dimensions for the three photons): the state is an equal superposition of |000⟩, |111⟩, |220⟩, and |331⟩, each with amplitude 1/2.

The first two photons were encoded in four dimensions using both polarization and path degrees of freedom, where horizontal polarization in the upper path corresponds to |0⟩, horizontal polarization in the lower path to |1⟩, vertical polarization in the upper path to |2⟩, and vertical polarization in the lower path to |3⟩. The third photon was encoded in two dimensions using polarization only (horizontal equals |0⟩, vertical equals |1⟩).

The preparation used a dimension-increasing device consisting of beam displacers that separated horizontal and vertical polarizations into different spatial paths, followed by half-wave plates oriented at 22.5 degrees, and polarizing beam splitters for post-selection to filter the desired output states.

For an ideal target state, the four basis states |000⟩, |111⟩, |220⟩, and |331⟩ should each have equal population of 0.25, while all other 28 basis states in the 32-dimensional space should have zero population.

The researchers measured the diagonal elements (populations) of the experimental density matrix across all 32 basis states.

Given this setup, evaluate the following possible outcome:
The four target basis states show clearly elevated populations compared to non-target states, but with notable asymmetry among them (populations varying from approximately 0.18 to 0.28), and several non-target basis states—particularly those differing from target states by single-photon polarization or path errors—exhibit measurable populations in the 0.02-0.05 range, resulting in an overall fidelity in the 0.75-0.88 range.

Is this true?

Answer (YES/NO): NO